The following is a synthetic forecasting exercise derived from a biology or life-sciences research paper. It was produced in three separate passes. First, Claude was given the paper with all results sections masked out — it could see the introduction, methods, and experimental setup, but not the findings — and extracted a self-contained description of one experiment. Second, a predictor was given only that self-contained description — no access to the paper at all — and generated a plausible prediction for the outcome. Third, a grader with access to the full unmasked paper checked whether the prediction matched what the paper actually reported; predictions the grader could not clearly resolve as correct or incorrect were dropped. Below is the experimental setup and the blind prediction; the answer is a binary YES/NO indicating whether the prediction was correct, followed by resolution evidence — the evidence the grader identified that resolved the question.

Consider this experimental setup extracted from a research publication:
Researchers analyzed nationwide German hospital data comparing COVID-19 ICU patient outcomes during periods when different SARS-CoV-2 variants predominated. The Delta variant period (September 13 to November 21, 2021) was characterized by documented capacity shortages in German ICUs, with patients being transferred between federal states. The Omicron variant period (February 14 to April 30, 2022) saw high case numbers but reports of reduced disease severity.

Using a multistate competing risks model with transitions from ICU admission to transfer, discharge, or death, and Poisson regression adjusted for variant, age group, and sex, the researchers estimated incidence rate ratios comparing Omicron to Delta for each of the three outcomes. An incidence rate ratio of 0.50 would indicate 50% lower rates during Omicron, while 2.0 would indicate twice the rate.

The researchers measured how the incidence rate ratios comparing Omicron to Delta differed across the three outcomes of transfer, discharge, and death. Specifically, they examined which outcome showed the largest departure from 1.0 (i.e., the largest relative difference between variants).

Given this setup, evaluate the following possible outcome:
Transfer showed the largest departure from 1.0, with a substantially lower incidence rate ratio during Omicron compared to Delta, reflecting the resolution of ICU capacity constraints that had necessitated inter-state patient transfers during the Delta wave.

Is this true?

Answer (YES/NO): NO